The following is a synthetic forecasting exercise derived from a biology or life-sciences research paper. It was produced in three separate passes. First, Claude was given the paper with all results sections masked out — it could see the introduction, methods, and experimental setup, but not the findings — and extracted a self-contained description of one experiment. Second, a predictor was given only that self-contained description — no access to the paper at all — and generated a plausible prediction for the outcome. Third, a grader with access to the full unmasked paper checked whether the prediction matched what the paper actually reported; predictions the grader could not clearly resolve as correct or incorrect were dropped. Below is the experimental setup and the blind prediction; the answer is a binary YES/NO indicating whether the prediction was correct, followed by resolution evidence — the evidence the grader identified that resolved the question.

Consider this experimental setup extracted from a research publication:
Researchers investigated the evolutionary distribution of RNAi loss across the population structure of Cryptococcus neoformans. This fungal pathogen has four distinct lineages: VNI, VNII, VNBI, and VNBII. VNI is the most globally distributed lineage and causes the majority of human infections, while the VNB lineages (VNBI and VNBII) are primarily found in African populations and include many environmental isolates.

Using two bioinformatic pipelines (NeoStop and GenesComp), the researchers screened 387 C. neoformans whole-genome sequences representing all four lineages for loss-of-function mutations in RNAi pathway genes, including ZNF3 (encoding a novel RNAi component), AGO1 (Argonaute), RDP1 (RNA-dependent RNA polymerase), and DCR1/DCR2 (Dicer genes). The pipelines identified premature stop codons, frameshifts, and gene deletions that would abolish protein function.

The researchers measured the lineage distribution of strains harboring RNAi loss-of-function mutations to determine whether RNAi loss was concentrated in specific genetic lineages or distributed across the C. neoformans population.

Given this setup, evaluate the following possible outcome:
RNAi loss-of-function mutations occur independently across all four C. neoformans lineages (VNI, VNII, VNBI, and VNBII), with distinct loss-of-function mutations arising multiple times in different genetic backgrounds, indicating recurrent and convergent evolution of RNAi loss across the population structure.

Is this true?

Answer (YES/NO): NO